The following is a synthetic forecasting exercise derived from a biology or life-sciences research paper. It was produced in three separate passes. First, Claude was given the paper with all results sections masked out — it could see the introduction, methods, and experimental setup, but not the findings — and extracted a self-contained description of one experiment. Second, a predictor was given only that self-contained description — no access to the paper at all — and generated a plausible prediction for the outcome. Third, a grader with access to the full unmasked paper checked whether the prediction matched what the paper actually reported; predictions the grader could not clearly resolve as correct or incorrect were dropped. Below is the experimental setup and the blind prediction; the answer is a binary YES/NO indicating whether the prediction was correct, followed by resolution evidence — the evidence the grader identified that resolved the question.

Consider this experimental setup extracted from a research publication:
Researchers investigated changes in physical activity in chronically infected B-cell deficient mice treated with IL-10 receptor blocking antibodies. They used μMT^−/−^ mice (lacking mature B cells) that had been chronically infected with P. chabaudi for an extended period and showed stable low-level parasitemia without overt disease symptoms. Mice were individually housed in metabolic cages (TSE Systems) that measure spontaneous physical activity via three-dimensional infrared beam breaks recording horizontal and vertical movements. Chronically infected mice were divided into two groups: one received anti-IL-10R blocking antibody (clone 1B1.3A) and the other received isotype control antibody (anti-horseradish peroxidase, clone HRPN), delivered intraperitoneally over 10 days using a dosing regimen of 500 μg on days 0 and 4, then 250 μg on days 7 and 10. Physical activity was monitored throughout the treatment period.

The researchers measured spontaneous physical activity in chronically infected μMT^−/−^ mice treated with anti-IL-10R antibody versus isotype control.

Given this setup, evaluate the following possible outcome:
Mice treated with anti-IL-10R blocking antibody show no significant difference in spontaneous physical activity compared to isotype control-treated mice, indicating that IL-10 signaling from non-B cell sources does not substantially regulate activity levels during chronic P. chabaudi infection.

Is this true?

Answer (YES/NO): NO